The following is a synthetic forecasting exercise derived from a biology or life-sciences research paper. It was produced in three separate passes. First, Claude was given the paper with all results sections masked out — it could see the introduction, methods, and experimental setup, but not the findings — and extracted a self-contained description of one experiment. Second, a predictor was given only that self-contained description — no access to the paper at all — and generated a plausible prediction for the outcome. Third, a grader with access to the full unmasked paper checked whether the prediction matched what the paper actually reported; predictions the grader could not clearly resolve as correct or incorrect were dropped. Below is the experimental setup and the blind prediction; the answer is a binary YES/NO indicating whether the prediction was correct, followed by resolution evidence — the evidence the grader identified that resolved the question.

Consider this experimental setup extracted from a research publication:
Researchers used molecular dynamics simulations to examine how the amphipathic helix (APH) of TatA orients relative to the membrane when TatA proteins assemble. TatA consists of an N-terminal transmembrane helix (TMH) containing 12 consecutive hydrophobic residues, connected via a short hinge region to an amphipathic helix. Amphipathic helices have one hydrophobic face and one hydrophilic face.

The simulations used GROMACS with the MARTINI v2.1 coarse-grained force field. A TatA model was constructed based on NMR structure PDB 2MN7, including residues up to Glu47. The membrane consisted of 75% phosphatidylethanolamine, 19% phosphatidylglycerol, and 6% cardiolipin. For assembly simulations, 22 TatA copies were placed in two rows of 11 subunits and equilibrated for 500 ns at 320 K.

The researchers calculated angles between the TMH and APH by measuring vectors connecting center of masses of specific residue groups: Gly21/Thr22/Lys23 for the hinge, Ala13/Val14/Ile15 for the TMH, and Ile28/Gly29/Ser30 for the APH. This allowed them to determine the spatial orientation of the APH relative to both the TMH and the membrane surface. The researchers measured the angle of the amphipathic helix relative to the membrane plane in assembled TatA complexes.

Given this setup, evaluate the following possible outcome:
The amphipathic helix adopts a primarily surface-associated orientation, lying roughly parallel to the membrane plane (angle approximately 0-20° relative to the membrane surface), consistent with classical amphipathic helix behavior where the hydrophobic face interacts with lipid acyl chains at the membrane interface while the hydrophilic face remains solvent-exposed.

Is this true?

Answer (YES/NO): NO